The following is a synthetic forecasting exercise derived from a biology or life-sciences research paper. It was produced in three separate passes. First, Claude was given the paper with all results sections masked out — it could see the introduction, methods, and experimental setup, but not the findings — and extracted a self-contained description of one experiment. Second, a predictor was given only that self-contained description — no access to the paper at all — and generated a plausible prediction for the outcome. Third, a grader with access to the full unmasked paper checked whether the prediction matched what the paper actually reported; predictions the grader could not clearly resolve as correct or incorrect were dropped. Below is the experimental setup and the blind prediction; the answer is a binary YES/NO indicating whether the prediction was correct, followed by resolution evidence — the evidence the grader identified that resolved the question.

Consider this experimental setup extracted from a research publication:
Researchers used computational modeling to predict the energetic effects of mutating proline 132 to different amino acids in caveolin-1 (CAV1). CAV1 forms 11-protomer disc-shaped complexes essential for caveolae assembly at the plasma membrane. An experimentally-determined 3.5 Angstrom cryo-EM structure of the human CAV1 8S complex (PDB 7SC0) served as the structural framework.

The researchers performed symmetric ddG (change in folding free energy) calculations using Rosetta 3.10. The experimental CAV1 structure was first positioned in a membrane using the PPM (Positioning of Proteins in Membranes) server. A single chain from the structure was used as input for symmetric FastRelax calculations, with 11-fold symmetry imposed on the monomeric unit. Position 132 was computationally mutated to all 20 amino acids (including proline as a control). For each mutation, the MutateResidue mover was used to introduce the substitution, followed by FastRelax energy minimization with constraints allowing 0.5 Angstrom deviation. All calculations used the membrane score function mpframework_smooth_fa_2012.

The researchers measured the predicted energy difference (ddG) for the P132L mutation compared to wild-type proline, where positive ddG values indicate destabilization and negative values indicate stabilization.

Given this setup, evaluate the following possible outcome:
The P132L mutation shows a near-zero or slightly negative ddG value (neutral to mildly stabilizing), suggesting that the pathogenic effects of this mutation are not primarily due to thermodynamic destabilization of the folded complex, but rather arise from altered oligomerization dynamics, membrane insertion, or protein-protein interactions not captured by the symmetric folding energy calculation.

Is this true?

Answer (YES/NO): NO